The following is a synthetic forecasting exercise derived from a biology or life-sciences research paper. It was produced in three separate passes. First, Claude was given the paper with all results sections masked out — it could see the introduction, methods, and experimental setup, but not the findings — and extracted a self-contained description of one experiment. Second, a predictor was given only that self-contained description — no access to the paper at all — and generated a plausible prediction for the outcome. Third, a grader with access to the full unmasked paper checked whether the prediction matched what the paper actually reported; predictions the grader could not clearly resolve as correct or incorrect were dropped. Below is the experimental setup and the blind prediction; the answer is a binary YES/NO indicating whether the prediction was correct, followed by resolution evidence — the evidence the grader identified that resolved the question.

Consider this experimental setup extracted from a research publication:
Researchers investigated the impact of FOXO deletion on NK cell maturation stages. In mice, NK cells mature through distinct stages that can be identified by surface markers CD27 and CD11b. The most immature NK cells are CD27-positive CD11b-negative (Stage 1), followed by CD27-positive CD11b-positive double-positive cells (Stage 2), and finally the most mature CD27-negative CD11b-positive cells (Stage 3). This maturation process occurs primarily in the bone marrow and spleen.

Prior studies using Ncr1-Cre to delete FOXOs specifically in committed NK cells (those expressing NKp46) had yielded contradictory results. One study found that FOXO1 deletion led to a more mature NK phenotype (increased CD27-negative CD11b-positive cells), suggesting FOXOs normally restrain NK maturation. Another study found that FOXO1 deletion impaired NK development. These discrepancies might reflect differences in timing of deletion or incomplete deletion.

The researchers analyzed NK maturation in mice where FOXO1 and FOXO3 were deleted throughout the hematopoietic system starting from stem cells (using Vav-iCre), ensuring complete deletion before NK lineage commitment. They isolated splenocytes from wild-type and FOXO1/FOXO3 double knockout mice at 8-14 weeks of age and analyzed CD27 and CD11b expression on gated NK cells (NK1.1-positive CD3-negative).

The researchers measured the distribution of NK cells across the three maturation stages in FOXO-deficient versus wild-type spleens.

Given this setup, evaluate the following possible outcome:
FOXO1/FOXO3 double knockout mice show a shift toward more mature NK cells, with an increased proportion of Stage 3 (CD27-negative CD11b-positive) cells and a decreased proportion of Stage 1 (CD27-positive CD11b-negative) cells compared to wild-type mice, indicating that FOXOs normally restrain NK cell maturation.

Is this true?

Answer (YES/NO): NO